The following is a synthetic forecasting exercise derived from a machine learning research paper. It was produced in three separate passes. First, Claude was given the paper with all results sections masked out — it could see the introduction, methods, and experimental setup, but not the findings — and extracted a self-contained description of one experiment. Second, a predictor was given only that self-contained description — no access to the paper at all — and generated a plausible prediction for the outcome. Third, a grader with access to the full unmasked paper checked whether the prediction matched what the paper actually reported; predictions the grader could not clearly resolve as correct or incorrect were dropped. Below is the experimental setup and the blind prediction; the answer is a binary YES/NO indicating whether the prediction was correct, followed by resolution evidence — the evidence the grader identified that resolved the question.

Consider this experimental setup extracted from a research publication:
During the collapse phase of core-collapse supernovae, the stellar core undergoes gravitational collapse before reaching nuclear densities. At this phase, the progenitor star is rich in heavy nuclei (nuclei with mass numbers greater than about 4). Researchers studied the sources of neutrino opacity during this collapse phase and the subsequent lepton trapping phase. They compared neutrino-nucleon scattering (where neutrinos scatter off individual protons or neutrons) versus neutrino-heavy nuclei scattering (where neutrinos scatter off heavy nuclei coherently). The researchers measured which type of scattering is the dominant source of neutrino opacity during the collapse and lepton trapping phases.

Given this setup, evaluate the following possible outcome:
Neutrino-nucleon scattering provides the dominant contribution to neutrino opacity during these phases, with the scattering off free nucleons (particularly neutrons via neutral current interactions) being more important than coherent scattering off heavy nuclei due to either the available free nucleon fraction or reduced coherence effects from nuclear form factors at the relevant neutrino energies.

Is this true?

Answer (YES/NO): NO